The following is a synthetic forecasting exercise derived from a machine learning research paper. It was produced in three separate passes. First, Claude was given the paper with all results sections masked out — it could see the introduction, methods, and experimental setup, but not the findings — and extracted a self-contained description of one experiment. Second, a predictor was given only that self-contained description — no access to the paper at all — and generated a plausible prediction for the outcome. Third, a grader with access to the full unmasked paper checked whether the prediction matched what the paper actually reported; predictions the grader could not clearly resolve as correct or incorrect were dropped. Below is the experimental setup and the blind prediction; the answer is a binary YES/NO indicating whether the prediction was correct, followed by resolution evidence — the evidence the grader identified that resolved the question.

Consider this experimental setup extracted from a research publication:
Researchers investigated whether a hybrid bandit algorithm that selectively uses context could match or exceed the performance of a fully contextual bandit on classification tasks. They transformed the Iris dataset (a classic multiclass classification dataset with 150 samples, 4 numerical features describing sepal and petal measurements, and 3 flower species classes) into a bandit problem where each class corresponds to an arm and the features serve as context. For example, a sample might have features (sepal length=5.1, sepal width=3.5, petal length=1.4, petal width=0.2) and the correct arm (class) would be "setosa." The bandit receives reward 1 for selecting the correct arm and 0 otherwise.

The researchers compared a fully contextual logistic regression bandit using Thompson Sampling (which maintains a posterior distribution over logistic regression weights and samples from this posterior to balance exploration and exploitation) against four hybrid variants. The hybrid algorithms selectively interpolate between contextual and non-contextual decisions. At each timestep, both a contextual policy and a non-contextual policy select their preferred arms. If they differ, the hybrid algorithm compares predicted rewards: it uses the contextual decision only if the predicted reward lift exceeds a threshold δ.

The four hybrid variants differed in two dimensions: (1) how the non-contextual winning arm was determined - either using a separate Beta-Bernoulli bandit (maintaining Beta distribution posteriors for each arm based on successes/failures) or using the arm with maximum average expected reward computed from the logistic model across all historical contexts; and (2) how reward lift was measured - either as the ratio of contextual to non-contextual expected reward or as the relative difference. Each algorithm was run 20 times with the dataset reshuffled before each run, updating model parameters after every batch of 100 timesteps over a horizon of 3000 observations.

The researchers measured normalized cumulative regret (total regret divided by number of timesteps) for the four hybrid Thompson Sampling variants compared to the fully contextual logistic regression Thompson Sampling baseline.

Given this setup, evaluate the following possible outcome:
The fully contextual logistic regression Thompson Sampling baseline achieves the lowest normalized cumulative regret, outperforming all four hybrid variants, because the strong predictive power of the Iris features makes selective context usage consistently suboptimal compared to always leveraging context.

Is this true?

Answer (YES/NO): NO